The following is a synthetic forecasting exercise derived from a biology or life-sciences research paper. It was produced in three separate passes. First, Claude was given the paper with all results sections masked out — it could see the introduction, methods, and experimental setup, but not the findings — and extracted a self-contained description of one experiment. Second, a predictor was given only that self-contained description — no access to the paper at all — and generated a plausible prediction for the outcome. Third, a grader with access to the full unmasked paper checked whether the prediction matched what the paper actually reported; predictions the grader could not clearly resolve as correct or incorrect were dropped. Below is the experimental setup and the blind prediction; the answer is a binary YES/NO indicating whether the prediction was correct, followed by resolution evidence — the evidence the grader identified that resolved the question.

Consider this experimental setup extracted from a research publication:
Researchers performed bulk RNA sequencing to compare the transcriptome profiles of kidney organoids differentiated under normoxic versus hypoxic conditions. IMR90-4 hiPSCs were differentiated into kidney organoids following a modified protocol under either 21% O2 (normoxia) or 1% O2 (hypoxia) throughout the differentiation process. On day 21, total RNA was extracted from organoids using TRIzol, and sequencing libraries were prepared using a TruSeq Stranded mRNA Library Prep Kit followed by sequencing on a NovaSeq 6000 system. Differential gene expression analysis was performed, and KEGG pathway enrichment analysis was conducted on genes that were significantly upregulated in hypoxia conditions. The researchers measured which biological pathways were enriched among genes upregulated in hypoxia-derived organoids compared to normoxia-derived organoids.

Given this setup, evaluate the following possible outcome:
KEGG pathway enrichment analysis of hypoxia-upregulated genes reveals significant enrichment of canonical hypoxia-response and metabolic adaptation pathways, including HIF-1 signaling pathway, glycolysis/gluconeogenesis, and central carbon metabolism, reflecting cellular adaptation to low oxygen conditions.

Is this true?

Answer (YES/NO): NO